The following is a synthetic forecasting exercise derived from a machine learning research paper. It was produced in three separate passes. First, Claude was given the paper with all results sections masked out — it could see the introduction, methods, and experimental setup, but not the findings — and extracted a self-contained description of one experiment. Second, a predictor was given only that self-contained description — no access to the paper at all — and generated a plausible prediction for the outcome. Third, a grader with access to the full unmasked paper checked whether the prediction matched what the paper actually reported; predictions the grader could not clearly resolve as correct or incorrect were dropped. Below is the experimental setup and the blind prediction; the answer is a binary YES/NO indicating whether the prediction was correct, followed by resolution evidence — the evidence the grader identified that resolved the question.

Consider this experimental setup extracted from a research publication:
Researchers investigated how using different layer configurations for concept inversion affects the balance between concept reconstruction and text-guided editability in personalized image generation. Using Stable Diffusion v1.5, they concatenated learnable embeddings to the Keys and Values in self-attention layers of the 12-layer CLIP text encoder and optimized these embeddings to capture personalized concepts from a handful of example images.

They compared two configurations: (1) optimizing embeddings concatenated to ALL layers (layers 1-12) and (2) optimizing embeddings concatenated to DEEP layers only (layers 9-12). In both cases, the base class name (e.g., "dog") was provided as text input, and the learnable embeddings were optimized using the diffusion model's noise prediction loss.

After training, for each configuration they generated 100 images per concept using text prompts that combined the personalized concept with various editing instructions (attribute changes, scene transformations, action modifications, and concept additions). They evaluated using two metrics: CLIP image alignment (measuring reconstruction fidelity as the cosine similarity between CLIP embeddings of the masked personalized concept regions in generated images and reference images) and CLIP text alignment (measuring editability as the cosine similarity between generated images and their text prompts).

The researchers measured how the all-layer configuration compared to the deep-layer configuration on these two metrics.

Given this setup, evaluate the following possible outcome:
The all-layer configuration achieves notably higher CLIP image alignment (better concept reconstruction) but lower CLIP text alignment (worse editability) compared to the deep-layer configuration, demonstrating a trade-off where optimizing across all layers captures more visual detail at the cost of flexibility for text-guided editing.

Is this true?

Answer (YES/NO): YES